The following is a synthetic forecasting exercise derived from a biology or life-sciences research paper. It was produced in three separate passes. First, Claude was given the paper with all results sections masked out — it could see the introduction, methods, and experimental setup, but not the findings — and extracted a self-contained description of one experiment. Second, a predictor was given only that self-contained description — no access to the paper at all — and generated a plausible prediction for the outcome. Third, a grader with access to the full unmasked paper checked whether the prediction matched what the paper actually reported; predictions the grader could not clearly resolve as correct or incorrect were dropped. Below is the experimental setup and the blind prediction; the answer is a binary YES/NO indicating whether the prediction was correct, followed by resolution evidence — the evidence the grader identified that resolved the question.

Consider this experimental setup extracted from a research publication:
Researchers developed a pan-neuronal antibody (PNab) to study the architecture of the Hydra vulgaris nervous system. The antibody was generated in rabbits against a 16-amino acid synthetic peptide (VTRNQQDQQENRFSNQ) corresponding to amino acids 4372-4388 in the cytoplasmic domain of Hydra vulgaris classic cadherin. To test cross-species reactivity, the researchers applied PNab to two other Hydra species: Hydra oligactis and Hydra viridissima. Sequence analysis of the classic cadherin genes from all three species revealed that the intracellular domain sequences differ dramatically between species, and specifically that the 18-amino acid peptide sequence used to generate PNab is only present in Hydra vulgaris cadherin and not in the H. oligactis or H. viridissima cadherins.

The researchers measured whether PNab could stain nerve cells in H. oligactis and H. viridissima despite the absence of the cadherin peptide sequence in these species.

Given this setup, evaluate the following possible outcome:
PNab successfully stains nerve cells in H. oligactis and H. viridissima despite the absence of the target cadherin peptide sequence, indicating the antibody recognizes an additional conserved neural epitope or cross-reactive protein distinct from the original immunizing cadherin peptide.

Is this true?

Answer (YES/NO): YES